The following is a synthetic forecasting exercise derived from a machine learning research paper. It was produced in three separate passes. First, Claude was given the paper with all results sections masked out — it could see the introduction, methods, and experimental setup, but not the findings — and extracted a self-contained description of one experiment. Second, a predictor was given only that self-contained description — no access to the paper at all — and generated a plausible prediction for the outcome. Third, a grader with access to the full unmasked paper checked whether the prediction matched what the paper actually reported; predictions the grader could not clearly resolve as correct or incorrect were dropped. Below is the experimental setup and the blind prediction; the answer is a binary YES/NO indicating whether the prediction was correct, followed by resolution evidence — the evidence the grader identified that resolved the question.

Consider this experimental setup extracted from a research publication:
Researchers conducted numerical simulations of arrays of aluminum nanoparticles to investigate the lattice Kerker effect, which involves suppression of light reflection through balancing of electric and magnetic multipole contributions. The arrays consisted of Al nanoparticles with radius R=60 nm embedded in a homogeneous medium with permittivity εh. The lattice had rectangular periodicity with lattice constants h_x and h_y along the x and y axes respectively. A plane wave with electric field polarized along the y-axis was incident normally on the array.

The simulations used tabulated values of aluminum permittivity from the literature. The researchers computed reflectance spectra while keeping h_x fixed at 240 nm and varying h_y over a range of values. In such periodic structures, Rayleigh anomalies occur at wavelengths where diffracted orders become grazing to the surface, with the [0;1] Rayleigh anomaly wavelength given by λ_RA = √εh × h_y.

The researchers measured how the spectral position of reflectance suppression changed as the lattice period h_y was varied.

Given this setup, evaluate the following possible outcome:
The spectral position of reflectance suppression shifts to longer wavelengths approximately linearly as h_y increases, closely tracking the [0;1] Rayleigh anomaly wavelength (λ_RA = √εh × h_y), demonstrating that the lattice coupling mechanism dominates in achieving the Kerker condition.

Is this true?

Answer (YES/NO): YES